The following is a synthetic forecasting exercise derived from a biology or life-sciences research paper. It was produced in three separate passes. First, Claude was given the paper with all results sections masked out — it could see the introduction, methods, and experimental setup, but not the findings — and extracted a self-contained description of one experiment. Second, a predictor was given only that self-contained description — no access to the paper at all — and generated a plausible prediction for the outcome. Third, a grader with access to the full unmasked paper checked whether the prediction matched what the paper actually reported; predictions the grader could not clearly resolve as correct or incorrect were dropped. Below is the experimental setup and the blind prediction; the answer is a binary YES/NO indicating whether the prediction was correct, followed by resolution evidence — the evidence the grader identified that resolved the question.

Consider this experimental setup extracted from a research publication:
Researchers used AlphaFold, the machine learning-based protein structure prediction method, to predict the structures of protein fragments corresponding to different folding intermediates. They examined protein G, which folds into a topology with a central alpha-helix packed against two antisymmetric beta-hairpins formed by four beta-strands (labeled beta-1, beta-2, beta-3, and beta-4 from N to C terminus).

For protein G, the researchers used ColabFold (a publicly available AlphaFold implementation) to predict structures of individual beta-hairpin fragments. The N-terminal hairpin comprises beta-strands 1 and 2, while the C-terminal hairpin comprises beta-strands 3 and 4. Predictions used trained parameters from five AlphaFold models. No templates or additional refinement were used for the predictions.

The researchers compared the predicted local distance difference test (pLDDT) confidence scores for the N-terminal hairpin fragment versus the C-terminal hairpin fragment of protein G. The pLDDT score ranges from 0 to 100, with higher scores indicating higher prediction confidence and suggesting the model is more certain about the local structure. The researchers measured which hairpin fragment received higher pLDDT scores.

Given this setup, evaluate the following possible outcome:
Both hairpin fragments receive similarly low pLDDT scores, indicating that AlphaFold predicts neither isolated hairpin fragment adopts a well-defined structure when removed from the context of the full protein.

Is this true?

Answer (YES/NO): NO